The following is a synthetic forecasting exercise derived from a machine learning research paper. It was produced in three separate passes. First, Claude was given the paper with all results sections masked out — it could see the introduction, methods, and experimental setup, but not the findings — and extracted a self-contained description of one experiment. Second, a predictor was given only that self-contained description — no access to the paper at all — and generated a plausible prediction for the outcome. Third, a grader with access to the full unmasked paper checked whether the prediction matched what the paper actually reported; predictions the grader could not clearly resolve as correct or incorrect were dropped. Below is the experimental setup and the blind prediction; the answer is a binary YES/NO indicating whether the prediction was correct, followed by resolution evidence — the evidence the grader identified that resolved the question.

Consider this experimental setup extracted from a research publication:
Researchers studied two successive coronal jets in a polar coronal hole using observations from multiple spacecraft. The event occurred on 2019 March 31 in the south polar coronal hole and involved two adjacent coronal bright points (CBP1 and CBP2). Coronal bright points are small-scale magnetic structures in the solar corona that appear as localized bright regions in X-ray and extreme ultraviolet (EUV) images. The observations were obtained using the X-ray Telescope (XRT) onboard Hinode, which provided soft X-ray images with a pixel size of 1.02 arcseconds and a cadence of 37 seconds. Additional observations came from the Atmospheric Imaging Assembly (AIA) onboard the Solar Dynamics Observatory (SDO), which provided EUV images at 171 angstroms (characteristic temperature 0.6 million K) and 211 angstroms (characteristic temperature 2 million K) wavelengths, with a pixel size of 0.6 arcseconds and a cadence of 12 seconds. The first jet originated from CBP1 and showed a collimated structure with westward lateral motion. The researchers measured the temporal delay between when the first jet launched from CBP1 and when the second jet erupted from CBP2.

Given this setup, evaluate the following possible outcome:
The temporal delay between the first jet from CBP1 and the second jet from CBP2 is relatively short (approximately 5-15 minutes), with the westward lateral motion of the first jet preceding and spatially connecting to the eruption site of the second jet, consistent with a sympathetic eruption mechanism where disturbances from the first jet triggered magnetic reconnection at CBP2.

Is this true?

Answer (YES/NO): NO